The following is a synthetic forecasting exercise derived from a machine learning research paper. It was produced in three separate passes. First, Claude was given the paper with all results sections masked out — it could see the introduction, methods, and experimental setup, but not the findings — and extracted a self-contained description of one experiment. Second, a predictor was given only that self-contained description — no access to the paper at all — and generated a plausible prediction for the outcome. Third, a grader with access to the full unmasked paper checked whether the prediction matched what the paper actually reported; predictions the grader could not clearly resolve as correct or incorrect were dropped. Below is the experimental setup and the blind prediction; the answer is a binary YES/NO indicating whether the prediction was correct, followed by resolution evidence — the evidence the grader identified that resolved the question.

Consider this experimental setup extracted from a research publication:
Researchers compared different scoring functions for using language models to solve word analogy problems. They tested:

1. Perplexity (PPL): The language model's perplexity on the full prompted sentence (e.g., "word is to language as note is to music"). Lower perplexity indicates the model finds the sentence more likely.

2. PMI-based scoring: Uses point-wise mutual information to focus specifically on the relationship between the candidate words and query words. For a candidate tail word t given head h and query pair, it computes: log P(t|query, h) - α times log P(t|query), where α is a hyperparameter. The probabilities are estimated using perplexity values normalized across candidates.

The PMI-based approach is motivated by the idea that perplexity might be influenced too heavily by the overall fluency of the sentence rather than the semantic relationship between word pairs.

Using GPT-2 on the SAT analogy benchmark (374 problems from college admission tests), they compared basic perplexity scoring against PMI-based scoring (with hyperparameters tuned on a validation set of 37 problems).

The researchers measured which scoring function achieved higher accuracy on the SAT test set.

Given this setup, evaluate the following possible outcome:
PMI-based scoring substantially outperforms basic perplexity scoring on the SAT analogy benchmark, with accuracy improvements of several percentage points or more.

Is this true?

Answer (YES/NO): NO